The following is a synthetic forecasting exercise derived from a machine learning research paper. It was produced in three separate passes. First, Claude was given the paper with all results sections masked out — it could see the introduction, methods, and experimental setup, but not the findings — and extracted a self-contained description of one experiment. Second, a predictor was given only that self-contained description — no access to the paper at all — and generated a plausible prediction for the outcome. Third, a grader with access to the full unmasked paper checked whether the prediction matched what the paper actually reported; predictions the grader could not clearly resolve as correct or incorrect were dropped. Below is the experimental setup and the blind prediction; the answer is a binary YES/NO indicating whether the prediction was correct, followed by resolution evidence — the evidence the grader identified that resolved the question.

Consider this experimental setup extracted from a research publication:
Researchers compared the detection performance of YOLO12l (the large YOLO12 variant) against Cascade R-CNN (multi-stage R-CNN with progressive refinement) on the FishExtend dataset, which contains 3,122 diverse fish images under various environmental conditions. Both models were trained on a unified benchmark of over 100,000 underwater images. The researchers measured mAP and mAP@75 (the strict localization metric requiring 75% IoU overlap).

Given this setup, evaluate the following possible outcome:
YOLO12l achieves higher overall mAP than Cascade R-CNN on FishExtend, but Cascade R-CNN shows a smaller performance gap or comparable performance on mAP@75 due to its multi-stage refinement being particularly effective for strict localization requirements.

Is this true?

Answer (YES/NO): NO